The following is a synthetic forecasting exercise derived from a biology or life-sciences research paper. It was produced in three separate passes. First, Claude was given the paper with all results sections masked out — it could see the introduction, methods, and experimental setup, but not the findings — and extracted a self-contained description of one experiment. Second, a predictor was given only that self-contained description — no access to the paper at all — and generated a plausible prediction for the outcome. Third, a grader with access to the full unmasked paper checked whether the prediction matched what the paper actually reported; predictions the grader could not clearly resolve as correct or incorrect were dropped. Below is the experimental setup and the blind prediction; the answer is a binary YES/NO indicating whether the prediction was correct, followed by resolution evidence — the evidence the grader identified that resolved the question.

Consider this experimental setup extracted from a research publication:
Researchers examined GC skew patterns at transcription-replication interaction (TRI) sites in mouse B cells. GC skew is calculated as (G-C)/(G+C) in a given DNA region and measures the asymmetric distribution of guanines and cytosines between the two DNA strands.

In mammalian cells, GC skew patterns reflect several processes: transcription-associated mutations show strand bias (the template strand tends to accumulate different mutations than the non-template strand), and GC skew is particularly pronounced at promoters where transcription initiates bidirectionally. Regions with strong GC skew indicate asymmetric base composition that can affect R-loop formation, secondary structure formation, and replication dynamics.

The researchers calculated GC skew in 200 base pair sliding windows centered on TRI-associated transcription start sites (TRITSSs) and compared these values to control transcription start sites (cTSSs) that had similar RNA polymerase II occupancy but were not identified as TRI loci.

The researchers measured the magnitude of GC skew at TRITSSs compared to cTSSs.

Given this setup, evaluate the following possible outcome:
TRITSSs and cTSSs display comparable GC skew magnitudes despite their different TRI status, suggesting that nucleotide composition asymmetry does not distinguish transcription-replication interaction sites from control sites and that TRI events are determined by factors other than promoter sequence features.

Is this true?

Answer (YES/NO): NO